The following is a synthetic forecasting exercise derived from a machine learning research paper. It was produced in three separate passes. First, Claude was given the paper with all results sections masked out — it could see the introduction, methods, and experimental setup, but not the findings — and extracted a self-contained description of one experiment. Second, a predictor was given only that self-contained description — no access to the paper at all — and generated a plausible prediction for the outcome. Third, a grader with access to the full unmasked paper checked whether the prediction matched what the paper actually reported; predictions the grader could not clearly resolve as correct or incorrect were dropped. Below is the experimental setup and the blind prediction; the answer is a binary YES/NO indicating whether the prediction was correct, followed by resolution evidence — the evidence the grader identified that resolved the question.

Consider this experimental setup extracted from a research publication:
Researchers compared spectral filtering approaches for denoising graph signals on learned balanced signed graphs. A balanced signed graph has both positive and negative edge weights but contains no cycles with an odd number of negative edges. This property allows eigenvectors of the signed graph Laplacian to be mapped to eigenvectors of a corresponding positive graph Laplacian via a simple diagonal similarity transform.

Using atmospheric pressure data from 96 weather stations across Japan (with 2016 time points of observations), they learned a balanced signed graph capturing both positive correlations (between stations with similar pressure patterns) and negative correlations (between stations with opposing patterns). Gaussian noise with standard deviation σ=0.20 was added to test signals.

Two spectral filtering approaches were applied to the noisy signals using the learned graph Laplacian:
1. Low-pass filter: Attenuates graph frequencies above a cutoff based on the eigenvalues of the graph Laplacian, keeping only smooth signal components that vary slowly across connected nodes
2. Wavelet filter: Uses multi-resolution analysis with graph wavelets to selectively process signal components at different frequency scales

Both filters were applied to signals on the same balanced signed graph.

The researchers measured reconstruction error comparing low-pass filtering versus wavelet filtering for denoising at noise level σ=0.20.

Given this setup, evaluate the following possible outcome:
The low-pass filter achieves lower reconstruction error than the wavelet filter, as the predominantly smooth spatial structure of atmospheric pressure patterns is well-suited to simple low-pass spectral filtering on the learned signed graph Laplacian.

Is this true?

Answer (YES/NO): NO